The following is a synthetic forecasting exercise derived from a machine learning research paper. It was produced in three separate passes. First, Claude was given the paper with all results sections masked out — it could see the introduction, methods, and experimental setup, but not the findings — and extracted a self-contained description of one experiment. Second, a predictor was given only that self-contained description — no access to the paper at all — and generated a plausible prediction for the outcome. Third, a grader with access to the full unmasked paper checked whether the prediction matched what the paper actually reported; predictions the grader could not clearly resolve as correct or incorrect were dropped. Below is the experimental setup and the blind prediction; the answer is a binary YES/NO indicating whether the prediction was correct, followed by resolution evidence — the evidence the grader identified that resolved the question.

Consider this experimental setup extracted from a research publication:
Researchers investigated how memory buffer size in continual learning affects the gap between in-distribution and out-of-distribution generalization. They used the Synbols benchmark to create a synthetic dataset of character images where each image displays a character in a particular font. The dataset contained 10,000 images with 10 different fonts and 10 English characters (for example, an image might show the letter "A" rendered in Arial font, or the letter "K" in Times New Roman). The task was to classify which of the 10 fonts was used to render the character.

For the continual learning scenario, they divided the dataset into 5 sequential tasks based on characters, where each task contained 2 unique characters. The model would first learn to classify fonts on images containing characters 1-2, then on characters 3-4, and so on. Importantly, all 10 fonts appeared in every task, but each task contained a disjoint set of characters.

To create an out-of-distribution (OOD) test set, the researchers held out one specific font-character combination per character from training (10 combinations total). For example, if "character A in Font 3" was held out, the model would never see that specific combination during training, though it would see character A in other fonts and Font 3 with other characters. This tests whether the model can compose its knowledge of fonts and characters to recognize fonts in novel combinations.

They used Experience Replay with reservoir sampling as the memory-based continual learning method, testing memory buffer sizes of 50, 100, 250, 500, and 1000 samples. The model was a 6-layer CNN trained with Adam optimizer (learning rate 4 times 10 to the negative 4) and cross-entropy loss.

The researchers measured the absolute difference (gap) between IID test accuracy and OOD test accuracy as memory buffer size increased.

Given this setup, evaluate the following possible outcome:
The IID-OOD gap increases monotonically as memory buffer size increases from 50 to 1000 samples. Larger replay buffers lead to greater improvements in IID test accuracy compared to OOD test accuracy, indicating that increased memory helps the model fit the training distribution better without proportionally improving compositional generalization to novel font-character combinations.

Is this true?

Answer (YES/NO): YES